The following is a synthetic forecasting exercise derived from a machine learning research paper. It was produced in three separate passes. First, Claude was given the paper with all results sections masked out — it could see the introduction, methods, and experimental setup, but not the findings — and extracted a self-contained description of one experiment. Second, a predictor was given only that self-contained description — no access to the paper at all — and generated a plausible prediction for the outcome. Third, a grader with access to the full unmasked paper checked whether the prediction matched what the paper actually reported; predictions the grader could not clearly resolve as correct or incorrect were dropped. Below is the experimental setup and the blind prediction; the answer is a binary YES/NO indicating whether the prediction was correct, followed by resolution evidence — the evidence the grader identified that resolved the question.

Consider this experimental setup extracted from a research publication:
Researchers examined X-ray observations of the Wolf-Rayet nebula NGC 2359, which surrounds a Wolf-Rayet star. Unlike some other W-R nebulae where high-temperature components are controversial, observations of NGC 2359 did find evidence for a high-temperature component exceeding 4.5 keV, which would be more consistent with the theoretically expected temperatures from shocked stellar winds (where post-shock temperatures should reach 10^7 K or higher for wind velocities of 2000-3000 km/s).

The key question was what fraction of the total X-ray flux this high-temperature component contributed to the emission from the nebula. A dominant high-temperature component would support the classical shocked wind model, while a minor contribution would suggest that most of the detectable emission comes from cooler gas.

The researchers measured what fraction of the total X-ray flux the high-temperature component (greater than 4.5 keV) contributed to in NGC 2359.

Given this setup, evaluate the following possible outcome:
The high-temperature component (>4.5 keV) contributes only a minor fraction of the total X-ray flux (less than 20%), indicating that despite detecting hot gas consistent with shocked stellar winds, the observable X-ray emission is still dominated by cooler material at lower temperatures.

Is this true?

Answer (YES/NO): YES